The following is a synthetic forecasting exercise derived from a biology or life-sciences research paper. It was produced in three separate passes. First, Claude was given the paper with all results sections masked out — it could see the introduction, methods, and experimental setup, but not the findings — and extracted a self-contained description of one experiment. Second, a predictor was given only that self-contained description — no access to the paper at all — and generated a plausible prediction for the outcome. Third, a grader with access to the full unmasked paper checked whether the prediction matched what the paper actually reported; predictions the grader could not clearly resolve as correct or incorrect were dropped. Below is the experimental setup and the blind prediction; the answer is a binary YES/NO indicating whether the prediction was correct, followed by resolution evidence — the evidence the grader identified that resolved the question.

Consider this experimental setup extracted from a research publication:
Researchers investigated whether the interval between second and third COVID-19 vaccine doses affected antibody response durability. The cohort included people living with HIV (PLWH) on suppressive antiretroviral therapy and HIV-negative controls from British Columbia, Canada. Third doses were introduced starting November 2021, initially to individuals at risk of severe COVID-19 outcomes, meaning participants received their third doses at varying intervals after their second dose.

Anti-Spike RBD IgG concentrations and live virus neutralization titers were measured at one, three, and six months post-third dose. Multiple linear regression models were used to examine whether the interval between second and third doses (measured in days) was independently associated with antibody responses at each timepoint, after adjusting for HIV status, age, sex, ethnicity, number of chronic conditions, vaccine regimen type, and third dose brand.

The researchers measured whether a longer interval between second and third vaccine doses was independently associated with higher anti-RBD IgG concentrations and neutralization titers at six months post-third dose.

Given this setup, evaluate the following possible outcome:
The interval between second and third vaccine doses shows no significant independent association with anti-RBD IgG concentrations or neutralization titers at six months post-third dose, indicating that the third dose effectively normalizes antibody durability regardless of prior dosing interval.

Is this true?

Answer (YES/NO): YES